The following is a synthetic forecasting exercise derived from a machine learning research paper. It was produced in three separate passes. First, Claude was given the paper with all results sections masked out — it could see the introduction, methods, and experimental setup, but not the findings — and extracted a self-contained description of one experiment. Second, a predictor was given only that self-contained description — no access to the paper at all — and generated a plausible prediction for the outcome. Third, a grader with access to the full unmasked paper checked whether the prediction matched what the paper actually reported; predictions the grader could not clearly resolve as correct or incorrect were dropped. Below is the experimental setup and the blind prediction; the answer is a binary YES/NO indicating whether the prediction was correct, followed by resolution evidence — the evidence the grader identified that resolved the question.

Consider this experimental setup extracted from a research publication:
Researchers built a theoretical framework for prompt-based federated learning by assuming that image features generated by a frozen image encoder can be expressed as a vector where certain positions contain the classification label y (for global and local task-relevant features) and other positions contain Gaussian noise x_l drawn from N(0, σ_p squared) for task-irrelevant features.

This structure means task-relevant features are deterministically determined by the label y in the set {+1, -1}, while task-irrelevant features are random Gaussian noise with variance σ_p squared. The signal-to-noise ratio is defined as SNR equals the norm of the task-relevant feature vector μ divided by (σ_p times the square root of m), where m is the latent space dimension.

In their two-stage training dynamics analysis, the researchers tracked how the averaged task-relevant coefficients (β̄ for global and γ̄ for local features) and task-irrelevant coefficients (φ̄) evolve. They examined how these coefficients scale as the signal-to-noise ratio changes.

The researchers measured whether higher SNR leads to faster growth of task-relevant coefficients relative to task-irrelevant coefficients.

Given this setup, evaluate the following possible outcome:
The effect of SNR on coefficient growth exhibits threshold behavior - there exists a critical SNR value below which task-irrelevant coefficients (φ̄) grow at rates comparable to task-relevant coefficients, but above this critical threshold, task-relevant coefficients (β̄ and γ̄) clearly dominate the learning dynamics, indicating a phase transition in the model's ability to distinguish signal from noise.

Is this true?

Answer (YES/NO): NO